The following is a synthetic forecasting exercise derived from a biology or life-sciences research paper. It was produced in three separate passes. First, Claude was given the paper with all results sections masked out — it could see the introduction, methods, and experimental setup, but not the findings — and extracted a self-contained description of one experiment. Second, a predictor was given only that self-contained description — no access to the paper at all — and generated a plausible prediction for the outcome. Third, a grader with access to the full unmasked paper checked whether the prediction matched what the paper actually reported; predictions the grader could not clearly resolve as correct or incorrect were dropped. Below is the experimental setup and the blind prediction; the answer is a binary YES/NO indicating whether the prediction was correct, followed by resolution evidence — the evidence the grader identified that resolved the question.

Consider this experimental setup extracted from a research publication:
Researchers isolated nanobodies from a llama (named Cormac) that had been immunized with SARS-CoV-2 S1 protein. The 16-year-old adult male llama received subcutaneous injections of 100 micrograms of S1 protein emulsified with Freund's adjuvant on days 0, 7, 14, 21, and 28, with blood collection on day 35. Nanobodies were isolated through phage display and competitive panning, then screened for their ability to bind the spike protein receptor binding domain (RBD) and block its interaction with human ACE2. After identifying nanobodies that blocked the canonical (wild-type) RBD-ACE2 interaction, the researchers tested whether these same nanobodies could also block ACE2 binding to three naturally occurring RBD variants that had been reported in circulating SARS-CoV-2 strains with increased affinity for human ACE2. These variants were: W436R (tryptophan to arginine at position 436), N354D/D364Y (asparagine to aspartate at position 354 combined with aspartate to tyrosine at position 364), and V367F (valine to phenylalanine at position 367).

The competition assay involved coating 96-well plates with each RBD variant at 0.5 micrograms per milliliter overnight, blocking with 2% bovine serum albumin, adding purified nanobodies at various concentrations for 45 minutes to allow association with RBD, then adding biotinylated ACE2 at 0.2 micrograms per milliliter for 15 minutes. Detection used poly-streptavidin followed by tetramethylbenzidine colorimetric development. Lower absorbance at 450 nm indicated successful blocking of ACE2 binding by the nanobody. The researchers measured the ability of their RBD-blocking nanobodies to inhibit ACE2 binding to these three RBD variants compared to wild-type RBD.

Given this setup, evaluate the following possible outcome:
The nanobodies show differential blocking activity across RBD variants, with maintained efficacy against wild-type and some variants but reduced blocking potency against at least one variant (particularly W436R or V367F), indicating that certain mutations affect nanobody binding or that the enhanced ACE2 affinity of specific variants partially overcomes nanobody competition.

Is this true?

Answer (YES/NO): NO